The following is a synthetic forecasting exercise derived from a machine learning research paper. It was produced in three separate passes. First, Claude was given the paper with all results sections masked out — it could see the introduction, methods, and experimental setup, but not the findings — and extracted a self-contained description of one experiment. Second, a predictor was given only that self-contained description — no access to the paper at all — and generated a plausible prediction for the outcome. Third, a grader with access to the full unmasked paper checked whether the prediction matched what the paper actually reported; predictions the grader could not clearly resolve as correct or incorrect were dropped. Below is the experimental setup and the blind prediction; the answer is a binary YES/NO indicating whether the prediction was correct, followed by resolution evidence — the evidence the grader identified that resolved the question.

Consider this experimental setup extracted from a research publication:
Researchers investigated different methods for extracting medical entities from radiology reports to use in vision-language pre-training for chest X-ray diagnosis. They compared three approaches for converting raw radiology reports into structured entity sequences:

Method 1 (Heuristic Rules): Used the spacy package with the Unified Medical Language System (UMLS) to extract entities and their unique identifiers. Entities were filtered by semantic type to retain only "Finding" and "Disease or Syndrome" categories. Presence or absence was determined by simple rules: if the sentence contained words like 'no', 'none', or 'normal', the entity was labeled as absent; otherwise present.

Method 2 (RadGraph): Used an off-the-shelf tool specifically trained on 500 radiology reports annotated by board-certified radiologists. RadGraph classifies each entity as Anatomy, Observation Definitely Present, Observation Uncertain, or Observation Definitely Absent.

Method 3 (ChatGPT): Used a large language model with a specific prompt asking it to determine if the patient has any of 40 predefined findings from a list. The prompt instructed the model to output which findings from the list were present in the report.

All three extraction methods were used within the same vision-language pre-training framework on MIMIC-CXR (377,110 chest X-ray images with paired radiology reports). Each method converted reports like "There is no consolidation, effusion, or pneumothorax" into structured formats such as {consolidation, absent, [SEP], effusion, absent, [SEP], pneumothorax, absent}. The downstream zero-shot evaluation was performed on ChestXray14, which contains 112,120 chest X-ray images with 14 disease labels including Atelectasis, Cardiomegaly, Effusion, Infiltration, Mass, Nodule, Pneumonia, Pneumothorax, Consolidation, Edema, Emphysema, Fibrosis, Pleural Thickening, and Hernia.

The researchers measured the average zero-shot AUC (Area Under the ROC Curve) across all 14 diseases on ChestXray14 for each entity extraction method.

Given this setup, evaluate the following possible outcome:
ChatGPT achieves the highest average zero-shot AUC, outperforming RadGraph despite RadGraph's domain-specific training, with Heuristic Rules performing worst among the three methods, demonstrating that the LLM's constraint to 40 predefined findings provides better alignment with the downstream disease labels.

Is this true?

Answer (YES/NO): NO